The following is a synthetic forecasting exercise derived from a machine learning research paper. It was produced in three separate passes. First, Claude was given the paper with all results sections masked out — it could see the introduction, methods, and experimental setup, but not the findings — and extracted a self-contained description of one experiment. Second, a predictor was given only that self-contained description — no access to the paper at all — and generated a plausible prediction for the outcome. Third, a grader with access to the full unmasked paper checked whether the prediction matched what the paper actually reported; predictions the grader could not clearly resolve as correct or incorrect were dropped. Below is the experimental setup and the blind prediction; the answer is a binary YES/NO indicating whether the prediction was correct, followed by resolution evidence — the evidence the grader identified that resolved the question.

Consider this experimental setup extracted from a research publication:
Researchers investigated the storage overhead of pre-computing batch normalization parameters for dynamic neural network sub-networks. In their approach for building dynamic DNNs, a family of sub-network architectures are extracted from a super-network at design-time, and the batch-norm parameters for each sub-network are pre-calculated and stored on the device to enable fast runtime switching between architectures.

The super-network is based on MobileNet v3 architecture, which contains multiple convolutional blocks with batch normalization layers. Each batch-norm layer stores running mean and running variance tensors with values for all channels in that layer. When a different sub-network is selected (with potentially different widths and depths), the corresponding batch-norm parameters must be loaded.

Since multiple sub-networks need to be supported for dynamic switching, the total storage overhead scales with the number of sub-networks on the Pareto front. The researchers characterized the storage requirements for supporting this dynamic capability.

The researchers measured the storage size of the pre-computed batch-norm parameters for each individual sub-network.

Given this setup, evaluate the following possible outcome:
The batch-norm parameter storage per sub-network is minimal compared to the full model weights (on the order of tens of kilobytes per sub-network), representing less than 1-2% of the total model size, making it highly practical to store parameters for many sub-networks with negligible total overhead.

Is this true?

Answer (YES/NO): NO